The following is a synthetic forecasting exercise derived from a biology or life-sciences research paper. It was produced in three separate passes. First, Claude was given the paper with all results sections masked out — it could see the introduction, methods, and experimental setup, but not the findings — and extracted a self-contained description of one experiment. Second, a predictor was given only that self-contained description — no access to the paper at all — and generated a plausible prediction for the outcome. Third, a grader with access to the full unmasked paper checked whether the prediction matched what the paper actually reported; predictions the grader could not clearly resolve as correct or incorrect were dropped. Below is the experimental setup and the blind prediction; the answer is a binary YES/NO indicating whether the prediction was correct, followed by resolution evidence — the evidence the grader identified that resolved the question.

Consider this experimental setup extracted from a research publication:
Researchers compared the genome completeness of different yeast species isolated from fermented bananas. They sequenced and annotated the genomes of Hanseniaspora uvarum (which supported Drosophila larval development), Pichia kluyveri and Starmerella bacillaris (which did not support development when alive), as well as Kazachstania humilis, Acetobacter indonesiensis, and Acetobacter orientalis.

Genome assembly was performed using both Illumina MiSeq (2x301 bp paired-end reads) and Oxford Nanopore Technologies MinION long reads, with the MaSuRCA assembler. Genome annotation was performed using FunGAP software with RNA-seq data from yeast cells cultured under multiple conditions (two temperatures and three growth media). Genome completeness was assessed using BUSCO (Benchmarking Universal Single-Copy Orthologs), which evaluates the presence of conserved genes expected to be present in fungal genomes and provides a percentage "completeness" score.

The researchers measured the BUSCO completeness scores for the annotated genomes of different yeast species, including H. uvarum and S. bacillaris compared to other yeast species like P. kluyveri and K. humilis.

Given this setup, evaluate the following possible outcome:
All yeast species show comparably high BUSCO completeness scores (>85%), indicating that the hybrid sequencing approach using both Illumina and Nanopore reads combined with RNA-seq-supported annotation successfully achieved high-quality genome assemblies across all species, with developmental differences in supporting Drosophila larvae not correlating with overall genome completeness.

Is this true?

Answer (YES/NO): NO